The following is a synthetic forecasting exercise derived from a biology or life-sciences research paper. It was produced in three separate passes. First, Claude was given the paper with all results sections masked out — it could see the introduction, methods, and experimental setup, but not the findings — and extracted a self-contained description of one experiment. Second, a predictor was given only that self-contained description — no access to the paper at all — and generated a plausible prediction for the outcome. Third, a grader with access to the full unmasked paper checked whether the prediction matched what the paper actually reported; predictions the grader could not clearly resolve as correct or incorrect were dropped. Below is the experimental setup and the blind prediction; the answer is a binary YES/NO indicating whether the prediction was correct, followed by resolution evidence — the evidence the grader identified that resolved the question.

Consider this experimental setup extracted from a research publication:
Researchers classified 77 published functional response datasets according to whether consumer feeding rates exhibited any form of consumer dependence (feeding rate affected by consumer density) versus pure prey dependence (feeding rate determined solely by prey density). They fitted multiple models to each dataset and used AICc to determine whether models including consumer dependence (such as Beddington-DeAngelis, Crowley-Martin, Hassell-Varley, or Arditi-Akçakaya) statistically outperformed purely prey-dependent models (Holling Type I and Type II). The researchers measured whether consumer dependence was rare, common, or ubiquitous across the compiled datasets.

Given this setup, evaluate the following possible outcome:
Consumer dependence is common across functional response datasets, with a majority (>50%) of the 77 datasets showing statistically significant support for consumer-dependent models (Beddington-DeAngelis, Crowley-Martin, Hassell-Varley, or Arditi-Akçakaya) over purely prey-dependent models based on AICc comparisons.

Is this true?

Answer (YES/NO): YES